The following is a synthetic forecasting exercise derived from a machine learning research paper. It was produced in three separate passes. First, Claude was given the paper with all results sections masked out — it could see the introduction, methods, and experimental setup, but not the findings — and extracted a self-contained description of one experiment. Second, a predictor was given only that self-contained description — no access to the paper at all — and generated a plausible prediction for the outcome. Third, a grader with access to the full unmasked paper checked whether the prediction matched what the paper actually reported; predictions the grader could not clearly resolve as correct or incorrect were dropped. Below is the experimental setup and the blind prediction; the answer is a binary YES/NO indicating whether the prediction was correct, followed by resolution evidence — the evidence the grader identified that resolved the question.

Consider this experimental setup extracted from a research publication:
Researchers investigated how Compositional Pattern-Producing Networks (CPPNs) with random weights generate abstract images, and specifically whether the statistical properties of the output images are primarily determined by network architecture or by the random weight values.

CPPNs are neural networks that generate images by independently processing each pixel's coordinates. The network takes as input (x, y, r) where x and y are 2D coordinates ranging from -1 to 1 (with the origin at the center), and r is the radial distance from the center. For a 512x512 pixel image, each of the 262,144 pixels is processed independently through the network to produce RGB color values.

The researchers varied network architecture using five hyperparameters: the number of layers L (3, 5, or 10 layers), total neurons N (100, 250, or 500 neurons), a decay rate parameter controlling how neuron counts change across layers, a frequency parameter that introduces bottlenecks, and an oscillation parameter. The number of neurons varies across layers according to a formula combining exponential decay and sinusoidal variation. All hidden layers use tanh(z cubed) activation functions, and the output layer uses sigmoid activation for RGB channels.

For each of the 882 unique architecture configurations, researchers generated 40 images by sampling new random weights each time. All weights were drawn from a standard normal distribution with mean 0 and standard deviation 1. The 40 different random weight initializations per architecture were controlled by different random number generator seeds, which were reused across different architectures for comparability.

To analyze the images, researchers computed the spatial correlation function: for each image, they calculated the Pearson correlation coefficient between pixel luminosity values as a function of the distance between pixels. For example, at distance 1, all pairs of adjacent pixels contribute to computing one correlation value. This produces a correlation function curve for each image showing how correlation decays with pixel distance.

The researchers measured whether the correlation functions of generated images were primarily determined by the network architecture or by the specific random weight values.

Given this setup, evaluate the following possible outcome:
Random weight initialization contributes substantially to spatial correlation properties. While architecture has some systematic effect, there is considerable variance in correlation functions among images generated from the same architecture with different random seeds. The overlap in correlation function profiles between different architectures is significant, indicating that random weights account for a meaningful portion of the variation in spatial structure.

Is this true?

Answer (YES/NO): NO